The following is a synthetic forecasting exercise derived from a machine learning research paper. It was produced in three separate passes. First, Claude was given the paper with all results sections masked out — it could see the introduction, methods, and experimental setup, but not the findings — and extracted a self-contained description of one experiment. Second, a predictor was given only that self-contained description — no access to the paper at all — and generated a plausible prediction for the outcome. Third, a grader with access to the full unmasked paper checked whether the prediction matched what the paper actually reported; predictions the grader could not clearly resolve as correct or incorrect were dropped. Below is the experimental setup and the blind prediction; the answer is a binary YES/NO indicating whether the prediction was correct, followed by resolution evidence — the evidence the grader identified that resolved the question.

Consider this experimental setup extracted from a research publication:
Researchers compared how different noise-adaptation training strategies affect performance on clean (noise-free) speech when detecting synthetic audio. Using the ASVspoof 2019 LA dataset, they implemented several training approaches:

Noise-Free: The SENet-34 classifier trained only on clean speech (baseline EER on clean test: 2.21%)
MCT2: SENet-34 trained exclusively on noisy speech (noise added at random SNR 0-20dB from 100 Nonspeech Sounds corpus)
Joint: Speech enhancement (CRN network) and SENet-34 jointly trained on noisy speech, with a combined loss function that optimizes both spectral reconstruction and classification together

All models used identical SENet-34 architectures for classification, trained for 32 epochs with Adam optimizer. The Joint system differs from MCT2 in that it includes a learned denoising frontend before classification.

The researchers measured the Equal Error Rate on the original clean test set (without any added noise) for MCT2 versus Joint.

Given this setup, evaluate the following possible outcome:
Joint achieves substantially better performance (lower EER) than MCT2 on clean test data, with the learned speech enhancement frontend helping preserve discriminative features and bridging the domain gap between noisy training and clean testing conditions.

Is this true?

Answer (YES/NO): NO